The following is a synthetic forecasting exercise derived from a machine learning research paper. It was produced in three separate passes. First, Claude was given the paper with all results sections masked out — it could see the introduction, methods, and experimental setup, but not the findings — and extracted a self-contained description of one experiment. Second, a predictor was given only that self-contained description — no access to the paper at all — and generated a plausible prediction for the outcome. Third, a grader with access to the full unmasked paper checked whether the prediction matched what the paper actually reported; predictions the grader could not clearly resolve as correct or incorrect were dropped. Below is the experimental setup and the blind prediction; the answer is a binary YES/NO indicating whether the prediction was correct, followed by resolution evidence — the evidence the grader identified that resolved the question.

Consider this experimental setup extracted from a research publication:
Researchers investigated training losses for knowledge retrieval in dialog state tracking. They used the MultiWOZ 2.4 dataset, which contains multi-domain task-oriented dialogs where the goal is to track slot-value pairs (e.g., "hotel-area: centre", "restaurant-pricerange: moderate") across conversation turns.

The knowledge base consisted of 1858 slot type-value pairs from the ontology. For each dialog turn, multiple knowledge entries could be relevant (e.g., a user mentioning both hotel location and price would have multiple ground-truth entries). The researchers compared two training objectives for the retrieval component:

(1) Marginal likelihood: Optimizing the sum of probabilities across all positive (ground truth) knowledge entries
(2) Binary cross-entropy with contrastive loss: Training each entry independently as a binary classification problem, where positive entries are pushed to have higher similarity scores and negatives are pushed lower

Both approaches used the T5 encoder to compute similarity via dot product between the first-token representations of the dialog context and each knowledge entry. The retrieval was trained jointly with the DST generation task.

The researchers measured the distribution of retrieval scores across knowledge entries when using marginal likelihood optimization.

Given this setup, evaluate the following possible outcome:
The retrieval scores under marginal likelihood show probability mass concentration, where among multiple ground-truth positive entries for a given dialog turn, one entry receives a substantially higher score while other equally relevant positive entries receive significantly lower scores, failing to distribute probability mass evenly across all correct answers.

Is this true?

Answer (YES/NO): YES